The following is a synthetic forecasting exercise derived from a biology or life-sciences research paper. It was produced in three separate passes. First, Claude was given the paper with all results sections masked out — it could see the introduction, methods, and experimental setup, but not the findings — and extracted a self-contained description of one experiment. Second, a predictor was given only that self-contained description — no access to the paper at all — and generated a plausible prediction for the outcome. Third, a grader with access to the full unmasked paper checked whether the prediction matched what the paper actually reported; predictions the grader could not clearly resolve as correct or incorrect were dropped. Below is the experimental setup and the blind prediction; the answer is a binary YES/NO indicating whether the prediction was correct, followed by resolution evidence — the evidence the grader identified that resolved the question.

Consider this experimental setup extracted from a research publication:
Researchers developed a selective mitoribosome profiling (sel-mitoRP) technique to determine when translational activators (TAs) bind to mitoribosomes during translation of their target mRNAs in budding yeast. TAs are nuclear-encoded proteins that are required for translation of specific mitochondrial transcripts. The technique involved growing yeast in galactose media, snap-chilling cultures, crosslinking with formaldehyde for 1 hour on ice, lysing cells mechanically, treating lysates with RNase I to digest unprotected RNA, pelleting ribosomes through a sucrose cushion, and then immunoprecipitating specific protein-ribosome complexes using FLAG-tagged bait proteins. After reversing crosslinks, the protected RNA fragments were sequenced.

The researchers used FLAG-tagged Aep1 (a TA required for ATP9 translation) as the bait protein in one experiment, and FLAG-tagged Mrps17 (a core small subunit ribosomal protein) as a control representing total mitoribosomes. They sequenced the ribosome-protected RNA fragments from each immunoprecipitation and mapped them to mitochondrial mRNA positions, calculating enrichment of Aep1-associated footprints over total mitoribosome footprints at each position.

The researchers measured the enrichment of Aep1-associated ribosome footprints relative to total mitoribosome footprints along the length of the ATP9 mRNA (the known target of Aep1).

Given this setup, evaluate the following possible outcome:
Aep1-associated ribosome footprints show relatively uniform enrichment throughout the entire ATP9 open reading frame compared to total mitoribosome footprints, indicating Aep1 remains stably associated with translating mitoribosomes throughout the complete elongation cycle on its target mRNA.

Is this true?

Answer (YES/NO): NO